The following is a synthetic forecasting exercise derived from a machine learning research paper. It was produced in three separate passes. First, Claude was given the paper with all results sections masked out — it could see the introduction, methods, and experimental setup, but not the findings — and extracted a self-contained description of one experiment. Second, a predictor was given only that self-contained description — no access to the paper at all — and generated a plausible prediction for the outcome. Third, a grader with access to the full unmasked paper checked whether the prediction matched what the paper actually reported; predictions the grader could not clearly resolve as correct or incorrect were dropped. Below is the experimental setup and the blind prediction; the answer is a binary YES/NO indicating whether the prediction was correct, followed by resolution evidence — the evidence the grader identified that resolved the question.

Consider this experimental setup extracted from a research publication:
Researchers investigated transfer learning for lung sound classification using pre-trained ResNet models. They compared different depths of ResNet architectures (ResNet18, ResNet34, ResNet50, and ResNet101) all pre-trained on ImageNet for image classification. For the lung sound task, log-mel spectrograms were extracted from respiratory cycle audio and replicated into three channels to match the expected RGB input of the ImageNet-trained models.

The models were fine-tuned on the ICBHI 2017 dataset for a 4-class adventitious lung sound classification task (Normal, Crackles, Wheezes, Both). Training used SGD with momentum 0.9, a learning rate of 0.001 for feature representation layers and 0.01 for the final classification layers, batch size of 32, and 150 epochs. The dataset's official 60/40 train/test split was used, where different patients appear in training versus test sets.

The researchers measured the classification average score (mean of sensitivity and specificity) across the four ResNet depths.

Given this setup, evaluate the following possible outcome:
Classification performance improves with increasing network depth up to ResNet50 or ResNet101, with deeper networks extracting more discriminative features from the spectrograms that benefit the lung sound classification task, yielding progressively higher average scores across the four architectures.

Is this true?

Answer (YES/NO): NO